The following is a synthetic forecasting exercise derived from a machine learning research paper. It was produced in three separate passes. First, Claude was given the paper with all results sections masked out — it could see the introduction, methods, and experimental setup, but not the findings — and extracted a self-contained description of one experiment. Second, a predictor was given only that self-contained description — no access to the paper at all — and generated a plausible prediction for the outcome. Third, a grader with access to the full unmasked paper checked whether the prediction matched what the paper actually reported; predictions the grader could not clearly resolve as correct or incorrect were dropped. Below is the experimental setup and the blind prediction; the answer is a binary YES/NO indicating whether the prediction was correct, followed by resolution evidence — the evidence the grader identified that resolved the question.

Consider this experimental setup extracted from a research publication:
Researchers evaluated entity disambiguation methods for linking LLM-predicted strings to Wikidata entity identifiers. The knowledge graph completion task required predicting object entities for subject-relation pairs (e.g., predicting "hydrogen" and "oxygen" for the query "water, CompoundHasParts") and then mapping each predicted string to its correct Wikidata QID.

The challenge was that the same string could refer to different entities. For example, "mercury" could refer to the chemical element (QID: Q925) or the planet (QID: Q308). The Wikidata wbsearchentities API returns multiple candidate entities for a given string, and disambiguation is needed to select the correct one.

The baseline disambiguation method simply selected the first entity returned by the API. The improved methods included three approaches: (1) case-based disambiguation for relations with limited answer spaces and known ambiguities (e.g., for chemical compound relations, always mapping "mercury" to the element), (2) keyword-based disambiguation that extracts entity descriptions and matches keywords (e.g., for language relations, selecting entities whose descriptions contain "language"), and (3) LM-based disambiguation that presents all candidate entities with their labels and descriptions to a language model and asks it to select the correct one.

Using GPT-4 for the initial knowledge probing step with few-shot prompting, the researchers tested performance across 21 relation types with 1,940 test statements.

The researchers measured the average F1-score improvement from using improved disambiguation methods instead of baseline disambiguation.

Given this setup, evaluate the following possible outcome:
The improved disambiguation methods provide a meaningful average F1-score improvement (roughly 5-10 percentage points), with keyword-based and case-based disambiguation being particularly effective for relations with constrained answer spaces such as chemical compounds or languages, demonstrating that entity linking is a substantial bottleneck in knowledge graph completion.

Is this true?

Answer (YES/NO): NO